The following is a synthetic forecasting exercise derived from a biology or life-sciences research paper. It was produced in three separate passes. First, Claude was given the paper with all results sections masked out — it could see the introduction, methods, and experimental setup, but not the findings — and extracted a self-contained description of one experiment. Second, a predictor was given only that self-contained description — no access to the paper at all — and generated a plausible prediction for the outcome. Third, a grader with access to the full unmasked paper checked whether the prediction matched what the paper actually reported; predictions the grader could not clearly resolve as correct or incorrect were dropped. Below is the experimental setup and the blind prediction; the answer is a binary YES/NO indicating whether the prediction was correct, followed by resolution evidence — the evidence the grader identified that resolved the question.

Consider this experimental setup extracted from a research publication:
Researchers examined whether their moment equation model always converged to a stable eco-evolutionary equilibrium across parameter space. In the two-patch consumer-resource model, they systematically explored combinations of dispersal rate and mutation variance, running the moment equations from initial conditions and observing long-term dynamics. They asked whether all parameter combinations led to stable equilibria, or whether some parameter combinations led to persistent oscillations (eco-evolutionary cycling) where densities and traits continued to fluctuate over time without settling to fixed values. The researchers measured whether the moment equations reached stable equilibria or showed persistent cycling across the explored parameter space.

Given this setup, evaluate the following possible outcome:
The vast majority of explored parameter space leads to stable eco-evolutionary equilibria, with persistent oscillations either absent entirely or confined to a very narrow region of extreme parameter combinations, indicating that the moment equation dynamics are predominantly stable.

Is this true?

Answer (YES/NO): YES